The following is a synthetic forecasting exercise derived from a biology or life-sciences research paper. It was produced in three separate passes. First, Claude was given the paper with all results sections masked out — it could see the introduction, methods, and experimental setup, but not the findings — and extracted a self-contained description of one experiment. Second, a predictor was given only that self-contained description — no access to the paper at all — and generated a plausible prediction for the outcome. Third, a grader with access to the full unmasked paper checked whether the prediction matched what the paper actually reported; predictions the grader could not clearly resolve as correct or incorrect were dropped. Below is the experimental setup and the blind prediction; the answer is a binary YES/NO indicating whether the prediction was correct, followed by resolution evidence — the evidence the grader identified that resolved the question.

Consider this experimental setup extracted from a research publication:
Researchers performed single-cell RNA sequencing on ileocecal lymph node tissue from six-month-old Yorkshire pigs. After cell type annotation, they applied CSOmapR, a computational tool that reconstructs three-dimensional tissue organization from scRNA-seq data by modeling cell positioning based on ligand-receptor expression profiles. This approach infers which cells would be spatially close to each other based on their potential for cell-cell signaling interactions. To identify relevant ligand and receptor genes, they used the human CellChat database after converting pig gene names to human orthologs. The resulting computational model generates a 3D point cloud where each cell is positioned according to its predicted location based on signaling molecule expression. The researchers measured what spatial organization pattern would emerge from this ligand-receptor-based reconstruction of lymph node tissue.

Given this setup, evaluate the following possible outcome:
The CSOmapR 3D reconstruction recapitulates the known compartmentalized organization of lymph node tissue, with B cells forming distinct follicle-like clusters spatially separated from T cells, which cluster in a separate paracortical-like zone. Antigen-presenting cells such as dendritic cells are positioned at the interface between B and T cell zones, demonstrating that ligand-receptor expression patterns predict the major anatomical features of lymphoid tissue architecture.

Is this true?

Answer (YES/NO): NO